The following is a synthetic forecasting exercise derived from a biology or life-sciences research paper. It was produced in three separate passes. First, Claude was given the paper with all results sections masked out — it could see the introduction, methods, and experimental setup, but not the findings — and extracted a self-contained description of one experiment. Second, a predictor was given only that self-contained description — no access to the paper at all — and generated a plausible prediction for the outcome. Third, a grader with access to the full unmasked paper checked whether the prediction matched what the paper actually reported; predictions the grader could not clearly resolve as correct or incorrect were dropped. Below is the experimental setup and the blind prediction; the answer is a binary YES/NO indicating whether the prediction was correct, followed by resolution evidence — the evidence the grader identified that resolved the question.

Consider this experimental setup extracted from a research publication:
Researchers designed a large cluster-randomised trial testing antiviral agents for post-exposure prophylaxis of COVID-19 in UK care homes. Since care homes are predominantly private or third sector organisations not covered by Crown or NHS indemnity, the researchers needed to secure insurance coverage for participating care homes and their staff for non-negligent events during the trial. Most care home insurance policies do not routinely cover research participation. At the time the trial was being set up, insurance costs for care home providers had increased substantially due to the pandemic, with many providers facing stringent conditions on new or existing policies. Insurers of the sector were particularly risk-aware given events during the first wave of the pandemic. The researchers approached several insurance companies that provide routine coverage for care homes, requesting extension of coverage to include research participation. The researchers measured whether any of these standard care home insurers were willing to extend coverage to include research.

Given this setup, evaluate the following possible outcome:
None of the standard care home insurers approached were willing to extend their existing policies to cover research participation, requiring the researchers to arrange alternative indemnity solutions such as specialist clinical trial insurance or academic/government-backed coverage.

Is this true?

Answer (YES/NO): YES